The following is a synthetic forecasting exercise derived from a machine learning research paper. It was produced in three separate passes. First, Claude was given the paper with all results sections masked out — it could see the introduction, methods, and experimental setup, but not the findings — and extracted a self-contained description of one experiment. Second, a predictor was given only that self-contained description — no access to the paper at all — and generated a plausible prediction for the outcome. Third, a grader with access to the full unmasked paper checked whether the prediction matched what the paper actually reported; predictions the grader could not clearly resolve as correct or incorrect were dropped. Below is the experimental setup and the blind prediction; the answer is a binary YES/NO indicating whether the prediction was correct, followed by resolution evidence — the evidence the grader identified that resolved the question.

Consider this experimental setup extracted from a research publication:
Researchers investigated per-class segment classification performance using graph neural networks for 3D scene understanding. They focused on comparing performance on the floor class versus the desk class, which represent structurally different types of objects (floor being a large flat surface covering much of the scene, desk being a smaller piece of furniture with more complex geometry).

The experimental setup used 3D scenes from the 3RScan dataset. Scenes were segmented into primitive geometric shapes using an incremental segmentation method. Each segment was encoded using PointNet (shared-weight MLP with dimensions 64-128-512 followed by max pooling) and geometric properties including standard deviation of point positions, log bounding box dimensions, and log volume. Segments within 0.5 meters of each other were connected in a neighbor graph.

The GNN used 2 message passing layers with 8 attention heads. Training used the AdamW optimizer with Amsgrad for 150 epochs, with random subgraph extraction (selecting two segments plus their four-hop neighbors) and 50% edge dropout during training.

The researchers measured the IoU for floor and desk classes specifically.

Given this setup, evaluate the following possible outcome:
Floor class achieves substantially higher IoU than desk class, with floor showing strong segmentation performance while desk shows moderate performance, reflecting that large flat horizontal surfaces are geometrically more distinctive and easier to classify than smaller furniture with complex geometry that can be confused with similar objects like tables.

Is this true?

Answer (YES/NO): NO